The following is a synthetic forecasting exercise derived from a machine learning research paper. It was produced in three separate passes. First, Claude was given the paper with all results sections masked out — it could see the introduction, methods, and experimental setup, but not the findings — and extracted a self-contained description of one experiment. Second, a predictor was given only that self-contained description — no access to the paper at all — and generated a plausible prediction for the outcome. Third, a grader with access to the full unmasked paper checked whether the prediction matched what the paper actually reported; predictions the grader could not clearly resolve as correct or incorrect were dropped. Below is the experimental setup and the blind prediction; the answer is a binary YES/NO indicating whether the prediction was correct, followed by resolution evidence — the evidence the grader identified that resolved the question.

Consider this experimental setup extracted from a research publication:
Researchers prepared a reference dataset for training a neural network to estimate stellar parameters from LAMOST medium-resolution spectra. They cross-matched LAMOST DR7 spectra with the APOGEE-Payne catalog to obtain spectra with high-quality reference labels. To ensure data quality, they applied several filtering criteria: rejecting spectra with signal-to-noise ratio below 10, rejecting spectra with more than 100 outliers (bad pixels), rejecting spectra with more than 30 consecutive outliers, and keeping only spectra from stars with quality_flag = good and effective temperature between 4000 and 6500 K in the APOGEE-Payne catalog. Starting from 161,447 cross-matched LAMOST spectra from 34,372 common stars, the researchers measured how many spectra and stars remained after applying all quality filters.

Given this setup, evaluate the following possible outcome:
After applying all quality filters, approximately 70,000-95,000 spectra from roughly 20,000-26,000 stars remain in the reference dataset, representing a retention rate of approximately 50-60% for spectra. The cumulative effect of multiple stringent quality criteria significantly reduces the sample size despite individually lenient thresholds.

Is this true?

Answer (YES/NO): NO